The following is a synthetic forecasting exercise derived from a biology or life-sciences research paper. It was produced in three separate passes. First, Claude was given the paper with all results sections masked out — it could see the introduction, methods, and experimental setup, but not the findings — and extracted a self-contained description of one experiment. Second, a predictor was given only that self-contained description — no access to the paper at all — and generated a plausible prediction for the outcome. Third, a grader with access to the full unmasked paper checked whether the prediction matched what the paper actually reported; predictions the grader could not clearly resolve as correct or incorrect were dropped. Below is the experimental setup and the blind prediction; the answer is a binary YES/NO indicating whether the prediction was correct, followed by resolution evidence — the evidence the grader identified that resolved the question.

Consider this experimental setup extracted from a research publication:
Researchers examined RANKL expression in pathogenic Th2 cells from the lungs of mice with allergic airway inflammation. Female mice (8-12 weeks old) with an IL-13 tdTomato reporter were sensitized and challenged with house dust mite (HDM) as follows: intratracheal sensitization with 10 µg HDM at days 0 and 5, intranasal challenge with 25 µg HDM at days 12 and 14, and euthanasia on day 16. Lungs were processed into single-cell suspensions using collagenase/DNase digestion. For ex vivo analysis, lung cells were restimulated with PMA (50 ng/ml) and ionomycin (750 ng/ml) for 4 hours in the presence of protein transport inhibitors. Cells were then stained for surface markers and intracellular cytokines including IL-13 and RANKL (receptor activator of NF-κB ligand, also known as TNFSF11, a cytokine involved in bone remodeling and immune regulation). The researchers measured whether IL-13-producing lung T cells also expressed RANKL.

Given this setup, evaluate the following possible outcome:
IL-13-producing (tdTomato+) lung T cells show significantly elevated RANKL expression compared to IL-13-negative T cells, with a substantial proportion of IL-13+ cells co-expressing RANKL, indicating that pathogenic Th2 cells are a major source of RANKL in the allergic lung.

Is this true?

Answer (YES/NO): YES